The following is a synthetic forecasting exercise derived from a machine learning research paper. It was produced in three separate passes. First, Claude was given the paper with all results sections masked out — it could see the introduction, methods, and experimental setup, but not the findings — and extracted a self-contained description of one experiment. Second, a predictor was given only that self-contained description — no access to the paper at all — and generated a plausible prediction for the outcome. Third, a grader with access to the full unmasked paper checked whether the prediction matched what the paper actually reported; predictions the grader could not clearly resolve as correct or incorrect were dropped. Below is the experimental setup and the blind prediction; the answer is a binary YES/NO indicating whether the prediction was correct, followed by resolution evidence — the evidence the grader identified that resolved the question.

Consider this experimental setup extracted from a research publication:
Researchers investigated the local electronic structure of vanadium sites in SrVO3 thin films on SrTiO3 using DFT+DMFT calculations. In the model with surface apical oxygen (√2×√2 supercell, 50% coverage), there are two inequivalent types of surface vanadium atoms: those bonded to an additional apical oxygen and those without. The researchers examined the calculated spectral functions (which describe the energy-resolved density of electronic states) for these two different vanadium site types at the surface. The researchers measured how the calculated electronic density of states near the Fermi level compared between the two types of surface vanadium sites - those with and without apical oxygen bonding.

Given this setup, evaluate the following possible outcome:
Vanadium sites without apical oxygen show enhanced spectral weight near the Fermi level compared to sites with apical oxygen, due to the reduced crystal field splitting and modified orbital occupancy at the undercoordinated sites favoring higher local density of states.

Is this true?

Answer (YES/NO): NO